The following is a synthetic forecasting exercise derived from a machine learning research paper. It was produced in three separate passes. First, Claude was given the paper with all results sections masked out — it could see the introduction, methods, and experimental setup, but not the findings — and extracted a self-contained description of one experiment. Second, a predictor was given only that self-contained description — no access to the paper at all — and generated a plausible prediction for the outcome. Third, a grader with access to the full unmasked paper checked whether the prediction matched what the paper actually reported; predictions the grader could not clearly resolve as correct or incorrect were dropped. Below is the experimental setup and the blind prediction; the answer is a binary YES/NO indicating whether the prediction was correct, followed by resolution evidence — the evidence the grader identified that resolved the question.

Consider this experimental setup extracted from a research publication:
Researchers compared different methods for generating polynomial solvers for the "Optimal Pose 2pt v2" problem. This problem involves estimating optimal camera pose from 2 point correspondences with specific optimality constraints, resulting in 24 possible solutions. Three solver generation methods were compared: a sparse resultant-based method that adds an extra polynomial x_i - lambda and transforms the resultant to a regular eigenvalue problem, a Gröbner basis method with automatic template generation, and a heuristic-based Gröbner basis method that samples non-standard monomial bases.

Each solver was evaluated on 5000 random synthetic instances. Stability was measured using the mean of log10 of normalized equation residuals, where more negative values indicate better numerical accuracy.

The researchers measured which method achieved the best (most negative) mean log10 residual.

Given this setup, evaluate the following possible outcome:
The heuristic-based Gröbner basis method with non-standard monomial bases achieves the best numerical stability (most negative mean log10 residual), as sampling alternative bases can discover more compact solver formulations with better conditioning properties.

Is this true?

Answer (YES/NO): NO